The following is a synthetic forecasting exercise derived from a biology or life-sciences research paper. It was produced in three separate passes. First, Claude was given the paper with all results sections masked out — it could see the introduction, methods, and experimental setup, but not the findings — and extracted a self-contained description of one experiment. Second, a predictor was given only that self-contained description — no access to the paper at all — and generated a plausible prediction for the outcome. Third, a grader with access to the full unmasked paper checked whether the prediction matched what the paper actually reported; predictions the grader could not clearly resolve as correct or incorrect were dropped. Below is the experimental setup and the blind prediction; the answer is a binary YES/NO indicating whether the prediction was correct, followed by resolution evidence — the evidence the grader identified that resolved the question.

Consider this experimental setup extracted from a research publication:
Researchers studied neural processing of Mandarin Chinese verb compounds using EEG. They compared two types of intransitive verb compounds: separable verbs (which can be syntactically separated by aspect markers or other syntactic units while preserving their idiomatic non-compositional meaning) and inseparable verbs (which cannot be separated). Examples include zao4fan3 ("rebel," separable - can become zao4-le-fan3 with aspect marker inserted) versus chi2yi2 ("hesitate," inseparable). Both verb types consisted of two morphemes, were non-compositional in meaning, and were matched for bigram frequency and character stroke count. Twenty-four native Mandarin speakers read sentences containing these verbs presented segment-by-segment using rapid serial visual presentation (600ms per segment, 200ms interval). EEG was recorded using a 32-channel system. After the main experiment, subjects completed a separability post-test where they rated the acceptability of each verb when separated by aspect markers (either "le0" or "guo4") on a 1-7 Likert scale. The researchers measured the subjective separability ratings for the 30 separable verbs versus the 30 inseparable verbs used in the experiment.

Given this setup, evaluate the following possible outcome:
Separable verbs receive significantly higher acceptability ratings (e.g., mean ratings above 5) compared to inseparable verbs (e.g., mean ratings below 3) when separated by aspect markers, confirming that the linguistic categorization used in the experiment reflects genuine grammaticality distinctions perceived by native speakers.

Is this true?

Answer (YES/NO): YES